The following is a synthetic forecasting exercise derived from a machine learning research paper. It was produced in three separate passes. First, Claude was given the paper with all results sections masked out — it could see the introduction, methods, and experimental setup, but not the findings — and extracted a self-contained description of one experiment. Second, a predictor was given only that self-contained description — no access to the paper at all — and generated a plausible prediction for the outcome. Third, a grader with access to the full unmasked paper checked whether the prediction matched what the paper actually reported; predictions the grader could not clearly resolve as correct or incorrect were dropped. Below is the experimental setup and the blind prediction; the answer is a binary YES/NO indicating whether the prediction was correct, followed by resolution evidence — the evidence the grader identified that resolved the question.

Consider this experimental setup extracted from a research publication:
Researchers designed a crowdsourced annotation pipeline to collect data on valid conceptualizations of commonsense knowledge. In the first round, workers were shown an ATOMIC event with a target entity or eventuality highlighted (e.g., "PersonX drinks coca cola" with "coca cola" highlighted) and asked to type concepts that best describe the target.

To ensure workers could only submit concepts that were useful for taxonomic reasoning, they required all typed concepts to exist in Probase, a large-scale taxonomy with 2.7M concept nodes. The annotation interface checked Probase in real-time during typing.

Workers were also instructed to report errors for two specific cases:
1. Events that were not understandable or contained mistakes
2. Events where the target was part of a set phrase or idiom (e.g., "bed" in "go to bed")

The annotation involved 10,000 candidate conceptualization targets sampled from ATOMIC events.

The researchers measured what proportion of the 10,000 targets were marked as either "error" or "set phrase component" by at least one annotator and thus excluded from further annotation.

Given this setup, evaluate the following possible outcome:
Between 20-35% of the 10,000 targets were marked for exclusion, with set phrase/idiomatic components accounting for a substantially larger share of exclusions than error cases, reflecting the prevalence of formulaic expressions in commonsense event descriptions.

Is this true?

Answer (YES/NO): NO